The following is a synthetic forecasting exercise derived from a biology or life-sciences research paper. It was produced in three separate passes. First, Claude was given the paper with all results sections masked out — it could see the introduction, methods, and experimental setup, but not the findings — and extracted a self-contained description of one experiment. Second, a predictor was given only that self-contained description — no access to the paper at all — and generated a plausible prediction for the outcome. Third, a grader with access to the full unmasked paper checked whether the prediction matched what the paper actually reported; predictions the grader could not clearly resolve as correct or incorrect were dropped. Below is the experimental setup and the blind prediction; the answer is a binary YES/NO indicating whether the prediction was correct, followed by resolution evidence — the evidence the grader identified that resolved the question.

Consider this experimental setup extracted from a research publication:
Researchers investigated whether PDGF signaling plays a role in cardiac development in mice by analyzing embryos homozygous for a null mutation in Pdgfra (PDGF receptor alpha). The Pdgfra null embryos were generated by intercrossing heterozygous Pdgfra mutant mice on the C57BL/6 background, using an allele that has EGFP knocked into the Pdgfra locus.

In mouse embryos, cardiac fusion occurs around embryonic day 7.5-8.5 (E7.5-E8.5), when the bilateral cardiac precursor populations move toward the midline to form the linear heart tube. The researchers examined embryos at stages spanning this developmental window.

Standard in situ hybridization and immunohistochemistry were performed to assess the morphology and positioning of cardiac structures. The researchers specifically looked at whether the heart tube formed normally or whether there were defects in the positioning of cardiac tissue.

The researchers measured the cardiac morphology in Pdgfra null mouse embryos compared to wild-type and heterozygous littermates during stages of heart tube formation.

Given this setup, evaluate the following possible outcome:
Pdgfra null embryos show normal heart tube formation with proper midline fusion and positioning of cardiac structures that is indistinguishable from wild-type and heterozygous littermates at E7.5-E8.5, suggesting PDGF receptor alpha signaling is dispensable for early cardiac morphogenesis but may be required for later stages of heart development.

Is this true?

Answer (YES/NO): NO